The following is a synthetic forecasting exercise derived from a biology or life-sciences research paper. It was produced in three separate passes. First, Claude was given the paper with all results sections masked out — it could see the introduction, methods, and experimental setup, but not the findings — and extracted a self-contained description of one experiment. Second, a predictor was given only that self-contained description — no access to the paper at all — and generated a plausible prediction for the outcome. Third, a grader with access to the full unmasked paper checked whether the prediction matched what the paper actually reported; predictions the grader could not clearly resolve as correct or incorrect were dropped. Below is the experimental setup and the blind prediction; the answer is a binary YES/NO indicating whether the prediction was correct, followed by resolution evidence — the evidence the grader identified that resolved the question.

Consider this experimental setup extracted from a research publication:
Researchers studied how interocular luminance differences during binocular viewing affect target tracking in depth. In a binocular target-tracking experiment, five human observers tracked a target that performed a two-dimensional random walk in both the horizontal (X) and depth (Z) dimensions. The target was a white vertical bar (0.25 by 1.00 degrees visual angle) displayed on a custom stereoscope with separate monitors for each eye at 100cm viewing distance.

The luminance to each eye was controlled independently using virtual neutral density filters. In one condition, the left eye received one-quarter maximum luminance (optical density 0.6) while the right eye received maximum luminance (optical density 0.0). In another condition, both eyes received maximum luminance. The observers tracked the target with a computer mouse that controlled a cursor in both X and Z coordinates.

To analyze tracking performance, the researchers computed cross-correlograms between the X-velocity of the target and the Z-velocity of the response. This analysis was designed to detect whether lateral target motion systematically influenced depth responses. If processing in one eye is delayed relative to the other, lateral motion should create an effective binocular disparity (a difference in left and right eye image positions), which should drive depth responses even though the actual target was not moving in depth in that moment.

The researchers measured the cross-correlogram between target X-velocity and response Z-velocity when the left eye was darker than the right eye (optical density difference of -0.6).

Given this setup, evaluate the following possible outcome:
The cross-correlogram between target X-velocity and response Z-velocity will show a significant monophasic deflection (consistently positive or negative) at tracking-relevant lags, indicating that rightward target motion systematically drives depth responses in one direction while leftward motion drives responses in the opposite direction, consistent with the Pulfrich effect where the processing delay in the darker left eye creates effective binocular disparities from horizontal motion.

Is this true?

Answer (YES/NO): NO